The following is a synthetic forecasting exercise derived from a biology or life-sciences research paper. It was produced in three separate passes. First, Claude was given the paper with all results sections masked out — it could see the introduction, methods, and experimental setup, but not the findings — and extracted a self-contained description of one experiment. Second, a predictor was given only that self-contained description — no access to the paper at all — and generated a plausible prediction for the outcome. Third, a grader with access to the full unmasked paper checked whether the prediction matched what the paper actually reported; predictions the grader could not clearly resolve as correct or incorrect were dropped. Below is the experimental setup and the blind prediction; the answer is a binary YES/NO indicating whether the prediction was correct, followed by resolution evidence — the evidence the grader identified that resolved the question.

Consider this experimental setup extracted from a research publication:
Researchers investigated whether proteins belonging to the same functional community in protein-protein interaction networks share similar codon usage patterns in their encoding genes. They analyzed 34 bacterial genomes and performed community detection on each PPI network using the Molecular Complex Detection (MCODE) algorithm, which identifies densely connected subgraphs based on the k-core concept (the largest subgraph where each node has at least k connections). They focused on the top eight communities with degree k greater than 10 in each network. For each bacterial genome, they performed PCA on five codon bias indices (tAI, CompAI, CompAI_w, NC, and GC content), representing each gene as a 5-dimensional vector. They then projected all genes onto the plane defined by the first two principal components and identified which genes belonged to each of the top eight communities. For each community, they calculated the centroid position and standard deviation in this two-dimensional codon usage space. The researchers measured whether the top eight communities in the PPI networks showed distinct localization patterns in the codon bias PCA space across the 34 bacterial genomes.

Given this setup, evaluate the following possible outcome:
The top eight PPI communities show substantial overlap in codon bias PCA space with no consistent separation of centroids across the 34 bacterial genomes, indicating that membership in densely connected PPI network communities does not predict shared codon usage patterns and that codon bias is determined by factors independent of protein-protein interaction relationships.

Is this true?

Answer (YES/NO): NO